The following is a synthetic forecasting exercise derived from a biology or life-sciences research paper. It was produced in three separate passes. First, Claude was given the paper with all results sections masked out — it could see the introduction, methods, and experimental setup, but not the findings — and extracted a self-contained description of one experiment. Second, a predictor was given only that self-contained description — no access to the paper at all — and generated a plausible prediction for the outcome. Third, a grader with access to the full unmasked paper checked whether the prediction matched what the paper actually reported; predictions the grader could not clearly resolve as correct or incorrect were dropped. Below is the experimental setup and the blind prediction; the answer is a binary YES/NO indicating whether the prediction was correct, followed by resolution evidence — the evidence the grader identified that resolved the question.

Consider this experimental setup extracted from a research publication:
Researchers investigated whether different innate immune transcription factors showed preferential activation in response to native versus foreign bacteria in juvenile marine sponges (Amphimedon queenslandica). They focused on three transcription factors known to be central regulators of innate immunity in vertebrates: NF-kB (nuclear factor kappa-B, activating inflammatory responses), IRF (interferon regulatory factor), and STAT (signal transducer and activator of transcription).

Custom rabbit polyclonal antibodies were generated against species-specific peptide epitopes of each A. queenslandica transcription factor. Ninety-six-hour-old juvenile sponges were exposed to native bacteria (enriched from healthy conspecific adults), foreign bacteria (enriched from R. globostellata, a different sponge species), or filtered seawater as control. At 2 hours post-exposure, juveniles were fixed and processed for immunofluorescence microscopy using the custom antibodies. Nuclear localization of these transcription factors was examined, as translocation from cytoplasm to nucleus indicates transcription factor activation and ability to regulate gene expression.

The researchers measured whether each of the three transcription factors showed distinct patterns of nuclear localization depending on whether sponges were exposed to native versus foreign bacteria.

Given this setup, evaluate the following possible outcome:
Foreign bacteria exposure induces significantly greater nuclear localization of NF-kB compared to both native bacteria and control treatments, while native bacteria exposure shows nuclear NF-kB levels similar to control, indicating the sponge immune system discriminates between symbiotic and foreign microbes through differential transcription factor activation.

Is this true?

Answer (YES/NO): NO